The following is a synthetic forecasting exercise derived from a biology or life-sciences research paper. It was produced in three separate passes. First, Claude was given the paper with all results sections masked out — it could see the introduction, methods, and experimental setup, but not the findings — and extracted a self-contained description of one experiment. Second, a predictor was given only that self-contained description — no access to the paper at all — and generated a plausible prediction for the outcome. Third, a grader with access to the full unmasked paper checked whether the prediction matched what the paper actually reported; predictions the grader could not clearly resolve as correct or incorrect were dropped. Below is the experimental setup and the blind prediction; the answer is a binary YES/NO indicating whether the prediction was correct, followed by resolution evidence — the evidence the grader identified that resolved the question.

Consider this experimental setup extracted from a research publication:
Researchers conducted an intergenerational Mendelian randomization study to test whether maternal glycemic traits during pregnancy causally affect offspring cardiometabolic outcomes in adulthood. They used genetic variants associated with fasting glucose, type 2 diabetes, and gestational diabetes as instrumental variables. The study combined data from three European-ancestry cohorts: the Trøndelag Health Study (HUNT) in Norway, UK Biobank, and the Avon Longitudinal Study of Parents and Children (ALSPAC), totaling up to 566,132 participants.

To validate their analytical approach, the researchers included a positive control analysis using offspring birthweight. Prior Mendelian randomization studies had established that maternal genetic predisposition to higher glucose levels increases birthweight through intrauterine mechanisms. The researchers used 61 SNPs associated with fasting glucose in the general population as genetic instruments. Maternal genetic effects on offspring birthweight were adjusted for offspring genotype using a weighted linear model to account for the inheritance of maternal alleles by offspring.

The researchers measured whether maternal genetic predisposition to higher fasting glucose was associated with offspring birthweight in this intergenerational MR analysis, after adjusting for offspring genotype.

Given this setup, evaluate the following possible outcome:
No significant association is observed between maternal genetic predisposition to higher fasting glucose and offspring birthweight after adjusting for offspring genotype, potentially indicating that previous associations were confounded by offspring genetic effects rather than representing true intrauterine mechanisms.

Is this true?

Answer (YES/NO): NO